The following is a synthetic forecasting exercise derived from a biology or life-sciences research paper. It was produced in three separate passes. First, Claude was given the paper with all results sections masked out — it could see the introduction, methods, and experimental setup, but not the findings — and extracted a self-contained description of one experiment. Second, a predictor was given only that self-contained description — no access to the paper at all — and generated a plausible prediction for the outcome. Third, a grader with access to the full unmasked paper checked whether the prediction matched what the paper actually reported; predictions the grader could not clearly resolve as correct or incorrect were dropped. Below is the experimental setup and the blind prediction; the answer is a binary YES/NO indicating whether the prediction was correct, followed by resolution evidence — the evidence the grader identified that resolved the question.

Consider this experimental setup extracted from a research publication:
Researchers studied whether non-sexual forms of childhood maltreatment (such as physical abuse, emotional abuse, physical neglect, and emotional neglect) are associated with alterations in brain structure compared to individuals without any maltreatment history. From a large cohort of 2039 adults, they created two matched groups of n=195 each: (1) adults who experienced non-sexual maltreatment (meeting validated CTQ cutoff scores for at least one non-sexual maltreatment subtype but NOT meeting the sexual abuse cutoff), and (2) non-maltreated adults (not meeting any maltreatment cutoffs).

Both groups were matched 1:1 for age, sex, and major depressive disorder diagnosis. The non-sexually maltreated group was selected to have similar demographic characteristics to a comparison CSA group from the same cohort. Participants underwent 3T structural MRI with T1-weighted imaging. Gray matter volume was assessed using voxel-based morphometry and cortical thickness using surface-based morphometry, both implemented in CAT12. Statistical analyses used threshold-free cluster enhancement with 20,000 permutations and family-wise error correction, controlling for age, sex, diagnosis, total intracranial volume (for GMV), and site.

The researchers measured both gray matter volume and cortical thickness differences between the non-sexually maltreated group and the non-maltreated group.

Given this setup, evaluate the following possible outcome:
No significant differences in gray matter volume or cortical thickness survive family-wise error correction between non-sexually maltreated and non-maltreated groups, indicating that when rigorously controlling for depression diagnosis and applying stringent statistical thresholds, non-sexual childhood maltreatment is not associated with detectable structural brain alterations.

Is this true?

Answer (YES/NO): NO